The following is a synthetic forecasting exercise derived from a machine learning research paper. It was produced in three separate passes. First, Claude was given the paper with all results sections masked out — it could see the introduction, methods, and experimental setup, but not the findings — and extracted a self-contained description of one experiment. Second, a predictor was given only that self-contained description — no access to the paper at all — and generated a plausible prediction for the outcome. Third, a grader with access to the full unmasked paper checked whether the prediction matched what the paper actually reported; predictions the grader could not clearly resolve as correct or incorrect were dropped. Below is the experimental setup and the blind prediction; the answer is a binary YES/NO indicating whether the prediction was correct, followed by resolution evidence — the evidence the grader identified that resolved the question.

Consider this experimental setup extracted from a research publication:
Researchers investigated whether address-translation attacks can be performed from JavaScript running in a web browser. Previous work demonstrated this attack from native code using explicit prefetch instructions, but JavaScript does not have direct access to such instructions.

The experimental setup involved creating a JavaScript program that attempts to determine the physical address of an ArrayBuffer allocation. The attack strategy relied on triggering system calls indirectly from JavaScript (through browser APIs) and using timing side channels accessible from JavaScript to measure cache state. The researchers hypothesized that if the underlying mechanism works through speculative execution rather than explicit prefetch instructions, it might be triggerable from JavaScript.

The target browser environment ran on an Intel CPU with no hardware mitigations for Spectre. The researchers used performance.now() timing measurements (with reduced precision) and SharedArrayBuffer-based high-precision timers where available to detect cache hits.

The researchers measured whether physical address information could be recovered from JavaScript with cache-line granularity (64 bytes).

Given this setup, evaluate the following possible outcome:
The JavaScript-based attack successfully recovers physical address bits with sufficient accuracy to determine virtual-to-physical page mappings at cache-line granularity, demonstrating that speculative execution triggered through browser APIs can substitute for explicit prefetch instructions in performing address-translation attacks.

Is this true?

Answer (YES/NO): YES